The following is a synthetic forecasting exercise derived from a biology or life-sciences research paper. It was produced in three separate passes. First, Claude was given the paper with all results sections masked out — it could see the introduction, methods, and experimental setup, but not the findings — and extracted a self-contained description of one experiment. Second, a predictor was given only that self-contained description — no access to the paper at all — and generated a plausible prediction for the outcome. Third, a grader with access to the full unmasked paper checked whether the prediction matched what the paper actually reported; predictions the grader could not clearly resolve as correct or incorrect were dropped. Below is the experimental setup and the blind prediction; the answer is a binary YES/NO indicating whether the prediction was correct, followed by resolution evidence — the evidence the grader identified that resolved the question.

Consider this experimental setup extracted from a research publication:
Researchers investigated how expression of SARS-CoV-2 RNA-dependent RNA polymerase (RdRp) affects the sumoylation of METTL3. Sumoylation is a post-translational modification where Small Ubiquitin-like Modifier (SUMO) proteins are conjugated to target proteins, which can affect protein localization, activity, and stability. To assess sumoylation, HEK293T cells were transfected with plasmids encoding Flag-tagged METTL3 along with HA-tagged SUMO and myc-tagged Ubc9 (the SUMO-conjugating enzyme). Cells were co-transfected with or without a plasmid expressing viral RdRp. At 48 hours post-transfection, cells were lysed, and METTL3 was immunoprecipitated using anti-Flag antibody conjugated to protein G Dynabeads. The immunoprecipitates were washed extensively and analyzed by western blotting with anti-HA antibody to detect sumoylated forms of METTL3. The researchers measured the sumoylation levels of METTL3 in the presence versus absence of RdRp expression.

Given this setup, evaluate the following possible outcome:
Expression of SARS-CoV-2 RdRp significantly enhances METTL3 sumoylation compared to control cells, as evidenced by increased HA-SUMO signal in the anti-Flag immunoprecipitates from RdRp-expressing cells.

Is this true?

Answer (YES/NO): NO